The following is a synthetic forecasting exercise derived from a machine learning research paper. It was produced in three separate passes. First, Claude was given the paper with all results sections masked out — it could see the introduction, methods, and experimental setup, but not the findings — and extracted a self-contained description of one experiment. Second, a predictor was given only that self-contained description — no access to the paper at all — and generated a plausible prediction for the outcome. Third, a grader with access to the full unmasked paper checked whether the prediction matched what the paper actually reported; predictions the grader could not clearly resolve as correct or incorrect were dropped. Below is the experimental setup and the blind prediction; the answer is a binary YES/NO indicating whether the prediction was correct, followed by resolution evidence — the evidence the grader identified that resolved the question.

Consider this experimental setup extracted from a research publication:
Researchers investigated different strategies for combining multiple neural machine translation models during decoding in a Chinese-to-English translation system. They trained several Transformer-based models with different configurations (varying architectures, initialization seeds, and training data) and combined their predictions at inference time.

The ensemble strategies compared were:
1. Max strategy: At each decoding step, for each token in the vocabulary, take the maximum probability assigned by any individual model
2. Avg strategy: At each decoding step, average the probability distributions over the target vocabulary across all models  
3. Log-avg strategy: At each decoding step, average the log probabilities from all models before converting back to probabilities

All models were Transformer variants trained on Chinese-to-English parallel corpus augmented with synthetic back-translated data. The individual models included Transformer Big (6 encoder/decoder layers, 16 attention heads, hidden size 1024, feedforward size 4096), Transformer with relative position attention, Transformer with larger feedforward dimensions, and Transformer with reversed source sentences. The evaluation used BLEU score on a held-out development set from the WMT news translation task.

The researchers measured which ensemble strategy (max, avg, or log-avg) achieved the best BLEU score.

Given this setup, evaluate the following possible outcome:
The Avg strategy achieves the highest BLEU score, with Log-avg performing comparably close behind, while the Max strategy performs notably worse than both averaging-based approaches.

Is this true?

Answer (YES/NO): NO